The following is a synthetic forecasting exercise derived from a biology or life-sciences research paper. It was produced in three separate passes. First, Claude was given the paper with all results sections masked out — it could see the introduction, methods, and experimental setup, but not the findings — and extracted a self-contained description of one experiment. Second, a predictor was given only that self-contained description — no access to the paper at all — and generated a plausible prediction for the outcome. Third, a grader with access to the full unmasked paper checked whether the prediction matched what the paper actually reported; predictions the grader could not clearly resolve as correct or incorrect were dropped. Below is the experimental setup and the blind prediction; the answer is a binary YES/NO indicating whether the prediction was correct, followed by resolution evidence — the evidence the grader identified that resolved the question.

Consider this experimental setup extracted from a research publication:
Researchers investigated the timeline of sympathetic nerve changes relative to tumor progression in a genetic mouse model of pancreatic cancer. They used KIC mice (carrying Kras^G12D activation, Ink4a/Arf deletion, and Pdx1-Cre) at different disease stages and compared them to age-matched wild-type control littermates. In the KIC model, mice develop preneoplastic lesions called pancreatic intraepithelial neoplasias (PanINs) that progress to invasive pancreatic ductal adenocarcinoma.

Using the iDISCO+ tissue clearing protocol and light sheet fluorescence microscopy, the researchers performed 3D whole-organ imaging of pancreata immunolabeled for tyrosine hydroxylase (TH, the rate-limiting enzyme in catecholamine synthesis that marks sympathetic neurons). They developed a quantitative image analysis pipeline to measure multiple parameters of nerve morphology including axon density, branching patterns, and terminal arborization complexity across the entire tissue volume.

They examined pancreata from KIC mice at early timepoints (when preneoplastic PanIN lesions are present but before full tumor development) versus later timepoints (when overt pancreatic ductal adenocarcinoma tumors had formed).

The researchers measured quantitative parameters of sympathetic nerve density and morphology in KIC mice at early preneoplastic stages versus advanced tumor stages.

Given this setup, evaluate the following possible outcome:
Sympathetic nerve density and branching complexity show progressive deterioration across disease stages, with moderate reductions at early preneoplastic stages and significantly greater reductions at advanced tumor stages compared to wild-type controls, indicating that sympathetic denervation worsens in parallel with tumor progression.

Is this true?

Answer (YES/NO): NO